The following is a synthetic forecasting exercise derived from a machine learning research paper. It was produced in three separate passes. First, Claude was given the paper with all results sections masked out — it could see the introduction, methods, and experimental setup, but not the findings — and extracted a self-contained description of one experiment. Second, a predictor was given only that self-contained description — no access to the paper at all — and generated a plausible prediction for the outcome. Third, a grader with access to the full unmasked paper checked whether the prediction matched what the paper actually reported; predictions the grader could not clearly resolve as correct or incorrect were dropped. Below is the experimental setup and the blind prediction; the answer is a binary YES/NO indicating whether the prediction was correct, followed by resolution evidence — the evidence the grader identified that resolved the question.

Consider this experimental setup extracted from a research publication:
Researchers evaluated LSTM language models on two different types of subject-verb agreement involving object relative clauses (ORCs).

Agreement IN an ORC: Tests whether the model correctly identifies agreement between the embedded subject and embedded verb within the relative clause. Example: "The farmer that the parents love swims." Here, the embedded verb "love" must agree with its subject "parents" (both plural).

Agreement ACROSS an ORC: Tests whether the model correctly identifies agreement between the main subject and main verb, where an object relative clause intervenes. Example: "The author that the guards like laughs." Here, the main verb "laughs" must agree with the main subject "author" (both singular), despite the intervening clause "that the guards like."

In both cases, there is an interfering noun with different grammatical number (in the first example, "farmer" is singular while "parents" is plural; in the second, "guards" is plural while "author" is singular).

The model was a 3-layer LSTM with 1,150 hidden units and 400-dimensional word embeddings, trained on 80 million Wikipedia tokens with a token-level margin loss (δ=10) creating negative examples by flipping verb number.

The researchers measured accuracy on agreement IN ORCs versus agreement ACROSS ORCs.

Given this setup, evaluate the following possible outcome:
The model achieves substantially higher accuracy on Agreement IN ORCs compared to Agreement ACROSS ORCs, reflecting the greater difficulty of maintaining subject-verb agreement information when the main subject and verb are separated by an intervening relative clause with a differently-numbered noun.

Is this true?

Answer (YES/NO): YES